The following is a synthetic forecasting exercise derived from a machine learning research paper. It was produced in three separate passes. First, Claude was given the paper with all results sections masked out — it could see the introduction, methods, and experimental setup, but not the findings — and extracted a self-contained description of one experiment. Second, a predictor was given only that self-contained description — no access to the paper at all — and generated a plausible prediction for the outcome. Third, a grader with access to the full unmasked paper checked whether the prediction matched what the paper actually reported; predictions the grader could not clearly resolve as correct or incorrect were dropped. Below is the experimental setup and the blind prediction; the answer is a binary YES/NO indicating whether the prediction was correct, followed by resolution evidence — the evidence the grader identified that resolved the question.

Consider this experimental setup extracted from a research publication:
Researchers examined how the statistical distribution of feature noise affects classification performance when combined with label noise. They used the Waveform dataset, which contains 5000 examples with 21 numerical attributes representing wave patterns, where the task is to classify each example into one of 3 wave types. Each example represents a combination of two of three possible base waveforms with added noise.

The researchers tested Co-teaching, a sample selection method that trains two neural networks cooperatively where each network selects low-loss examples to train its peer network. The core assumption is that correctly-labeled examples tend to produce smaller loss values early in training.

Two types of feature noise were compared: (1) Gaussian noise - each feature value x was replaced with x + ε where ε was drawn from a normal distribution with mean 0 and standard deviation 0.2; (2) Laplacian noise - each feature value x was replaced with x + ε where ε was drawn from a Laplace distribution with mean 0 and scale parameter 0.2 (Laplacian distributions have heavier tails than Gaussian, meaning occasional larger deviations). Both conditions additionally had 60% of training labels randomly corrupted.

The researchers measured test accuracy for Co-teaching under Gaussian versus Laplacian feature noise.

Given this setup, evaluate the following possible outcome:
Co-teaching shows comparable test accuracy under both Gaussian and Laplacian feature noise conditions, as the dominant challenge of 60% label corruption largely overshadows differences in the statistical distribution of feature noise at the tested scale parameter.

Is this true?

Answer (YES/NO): YES